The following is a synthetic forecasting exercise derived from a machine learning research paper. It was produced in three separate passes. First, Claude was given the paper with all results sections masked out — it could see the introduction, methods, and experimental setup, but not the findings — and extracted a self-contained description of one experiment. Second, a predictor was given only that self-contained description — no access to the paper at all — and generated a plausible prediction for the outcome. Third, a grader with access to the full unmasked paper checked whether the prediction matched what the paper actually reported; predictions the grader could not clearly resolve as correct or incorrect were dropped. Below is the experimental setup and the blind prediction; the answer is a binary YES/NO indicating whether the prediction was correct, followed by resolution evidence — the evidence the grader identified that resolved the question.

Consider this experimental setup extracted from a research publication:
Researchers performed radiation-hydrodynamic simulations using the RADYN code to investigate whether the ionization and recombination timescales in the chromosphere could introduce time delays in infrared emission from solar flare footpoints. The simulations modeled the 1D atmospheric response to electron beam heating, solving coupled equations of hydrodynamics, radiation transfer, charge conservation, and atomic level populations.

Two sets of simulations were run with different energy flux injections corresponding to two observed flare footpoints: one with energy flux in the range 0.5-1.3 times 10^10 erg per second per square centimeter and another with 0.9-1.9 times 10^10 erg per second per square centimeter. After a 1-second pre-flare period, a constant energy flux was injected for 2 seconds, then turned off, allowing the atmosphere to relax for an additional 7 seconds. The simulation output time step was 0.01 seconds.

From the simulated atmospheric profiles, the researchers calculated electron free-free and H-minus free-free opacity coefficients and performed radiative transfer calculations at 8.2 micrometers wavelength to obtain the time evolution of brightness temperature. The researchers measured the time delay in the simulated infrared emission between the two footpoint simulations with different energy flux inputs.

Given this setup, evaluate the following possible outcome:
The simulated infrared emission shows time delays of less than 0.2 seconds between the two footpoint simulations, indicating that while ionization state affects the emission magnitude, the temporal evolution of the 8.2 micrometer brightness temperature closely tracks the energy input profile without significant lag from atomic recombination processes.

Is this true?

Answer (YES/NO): YES